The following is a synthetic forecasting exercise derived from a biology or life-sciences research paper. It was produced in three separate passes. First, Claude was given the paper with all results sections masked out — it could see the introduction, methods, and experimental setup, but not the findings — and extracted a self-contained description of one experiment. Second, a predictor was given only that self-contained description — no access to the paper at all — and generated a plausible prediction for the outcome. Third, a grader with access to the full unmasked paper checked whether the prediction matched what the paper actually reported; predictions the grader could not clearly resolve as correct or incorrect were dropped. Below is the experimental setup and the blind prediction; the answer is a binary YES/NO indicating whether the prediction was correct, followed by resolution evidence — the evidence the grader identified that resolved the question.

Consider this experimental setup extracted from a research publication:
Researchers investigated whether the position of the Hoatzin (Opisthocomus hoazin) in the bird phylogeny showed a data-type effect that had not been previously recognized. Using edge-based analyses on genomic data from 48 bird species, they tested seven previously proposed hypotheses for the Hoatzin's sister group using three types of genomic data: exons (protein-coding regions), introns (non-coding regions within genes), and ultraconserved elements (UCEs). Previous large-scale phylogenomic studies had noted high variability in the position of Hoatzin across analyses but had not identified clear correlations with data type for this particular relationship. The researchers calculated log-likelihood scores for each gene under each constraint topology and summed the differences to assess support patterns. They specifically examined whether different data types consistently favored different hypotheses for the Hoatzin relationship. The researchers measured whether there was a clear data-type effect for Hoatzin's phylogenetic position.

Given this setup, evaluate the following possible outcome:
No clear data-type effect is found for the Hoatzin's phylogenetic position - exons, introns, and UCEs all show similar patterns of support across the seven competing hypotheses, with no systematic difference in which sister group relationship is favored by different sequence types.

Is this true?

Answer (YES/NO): NO